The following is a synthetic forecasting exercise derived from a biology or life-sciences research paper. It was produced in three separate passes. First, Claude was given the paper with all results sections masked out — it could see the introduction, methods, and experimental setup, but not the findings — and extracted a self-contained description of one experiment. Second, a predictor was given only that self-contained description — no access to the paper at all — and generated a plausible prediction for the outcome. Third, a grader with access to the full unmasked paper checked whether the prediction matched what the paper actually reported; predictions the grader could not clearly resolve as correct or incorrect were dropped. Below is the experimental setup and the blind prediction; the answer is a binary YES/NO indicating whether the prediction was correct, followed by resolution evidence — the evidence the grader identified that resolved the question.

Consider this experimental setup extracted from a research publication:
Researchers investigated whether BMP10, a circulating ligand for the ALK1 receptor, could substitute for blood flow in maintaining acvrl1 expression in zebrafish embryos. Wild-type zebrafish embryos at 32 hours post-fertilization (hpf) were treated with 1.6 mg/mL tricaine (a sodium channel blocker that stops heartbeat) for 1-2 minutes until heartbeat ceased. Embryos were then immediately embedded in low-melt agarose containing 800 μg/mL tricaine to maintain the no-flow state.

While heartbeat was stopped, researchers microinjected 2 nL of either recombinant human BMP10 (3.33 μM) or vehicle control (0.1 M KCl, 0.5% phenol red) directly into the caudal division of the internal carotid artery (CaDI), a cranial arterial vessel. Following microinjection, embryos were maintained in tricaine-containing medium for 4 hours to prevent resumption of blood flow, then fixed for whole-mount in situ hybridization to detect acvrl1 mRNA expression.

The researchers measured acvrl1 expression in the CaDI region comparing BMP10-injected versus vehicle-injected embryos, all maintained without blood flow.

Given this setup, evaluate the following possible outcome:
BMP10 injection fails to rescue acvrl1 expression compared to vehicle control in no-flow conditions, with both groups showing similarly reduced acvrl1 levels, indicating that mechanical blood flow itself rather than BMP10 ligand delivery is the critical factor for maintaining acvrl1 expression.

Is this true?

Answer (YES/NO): NO